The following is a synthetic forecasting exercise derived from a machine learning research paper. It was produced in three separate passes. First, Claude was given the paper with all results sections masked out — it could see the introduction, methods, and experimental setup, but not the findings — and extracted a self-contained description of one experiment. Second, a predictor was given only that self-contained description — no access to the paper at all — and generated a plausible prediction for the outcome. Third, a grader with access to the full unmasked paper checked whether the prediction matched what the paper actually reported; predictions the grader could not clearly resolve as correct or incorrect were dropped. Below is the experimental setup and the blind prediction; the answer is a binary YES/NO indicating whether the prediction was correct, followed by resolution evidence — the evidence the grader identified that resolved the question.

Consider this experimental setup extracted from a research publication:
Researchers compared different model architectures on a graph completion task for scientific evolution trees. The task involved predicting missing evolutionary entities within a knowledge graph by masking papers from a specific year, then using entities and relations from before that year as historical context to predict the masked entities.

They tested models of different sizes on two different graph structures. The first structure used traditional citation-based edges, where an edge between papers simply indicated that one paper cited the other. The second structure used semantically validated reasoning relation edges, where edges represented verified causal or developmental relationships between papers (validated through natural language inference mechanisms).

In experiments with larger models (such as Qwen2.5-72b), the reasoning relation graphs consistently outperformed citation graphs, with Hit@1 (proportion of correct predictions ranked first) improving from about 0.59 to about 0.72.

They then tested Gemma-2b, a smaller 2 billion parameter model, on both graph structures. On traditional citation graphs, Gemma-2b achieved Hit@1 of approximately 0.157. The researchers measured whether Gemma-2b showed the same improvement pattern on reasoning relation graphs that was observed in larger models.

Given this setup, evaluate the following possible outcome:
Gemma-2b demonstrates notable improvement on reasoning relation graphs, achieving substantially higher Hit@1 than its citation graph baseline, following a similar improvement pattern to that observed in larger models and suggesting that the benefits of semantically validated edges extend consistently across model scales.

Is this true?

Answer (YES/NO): NO